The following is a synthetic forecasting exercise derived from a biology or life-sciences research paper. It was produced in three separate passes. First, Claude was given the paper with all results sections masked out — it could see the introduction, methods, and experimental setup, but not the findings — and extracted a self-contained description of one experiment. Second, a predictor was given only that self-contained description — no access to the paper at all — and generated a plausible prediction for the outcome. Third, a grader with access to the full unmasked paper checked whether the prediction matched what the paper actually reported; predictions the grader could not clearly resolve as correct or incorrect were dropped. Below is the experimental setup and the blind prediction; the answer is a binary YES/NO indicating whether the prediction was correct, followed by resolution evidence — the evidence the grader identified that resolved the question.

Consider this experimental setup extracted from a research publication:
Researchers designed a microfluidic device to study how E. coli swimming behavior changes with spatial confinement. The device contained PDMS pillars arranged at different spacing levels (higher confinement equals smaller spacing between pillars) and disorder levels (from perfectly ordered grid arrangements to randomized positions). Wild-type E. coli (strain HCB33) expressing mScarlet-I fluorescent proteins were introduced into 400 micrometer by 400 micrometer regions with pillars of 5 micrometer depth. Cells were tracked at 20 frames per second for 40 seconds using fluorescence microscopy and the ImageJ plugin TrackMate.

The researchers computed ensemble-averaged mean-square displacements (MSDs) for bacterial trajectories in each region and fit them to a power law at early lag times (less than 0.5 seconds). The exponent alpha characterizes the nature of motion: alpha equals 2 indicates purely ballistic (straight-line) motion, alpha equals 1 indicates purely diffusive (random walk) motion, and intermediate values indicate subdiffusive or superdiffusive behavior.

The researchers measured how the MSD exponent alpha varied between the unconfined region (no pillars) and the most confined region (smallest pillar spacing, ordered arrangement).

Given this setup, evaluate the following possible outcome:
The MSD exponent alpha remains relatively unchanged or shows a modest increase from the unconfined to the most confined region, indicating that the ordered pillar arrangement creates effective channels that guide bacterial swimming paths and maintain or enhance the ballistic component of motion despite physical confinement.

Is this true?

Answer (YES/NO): NO